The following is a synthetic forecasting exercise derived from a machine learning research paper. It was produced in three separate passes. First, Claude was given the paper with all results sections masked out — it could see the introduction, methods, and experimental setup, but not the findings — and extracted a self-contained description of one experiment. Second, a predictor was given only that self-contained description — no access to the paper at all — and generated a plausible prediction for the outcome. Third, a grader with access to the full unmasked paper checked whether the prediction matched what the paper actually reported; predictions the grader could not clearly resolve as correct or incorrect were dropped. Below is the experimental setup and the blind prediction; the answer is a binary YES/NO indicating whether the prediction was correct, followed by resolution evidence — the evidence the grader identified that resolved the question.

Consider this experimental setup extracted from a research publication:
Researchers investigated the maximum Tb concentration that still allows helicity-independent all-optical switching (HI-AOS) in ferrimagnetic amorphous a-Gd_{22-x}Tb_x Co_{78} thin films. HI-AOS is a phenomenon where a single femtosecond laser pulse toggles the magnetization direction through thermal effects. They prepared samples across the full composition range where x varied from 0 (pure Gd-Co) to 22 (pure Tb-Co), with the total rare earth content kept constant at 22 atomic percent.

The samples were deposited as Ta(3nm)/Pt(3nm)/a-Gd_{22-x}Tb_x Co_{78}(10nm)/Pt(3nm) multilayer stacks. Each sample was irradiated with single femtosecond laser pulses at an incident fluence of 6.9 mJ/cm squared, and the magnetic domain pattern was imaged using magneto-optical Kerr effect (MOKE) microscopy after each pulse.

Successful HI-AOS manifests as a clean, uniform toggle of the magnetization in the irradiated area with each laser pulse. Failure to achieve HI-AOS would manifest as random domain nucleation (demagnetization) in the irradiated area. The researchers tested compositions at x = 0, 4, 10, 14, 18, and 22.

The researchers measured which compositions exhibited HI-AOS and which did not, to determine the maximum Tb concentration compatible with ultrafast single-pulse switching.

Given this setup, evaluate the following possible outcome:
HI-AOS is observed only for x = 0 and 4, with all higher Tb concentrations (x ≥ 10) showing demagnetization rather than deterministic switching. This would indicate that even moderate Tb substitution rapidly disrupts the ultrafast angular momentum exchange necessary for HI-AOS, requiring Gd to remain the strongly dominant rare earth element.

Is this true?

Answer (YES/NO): NO